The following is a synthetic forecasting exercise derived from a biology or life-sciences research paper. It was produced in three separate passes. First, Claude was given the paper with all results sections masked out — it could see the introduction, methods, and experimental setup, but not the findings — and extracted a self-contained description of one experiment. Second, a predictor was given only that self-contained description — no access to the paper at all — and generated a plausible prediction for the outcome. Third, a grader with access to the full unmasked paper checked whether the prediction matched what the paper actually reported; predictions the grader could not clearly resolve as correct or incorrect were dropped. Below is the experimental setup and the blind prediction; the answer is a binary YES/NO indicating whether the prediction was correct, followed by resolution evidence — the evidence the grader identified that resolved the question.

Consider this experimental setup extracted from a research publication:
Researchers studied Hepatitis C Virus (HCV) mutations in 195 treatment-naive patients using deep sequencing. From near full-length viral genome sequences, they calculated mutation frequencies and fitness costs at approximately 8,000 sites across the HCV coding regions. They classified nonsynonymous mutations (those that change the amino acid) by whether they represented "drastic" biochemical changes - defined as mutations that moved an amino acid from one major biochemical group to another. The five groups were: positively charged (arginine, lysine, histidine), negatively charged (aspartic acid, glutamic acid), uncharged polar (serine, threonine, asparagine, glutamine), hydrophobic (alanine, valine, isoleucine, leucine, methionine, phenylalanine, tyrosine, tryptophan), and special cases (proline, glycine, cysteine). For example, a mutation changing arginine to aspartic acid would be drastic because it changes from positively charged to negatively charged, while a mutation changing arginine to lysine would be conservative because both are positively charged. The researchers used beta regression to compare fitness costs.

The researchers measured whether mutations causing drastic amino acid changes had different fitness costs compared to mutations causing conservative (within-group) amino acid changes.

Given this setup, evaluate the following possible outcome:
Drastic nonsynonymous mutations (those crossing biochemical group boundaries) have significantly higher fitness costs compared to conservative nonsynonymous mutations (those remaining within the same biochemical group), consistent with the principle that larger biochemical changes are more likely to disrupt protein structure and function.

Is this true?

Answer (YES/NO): YES